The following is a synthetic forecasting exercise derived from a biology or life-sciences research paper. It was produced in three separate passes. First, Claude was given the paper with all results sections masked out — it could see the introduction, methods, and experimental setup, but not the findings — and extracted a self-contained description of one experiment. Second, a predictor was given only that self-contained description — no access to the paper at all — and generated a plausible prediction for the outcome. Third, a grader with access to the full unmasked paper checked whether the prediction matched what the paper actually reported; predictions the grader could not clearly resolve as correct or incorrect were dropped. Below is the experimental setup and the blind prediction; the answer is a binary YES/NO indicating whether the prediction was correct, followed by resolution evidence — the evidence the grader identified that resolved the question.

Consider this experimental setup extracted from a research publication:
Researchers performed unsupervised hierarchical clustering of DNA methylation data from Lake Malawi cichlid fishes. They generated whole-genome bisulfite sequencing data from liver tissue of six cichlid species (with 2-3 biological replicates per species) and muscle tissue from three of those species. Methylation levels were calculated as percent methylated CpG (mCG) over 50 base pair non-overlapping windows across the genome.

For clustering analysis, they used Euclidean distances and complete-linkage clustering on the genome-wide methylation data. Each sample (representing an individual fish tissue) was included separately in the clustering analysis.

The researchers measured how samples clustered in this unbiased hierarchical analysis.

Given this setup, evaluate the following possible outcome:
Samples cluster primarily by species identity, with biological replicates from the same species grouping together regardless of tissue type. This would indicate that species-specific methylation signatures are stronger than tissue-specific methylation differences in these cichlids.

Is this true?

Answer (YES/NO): NO